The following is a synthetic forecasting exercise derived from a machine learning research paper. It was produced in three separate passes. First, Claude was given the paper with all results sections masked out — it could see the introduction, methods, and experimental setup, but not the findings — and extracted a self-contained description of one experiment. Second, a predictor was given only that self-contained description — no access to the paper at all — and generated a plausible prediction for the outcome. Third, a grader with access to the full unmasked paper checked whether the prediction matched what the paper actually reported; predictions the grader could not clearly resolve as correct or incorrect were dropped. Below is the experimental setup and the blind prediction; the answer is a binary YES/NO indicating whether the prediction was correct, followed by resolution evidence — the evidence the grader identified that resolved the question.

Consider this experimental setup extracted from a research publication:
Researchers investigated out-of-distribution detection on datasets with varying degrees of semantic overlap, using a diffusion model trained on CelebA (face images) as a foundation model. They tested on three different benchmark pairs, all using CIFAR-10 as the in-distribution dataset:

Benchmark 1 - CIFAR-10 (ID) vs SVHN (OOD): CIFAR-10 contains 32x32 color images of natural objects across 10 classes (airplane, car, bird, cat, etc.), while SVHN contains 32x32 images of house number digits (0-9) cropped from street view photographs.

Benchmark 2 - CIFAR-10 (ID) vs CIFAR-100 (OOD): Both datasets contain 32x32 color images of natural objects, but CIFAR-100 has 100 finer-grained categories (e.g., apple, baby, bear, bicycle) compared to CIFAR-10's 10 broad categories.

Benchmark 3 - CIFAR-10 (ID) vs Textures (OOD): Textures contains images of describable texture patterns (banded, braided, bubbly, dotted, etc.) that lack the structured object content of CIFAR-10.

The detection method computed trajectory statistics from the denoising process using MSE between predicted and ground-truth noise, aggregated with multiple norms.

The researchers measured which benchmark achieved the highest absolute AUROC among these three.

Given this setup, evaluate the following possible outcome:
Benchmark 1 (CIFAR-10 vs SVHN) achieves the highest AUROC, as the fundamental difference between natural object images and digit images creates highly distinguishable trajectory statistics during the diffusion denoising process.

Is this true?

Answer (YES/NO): NO